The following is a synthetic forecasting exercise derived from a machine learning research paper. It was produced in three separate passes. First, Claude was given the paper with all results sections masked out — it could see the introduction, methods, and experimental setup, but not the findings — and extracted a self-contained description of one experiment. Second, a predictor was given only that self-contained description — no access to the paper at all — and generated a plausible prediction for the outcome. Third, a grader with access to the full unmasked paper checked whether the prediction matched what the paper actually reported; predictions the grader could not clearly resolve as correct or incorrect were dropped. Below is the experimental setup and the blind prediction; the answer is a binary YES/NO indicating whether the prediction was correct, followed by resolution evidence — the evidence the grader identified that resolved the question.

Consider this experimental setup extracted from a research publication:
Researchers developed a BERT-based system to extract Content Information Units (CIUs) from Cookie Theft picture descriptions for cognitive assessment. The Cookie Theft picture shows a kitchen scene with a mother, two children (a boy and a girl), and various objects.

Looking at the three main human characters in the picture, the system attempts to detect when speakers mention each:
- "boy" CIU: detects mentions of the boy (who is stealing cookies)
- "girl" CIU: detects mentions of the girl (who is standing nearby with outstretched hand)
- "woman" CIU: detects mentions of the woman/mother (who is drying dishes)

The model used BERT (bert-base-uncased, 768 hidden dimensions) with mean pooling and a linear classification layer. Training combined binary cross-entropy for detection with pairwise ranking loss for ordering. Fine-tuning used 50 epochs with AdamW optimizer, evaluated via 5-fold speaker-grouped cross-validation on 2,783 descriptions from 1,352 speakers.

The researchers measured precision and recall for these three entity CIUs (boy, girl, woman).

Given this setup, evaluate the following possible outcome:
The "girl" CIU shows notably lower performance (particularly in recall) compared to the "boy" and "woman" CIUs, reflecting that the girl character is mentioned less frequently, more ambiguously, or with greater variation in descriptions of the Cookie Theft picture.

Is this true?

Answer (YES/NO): NO